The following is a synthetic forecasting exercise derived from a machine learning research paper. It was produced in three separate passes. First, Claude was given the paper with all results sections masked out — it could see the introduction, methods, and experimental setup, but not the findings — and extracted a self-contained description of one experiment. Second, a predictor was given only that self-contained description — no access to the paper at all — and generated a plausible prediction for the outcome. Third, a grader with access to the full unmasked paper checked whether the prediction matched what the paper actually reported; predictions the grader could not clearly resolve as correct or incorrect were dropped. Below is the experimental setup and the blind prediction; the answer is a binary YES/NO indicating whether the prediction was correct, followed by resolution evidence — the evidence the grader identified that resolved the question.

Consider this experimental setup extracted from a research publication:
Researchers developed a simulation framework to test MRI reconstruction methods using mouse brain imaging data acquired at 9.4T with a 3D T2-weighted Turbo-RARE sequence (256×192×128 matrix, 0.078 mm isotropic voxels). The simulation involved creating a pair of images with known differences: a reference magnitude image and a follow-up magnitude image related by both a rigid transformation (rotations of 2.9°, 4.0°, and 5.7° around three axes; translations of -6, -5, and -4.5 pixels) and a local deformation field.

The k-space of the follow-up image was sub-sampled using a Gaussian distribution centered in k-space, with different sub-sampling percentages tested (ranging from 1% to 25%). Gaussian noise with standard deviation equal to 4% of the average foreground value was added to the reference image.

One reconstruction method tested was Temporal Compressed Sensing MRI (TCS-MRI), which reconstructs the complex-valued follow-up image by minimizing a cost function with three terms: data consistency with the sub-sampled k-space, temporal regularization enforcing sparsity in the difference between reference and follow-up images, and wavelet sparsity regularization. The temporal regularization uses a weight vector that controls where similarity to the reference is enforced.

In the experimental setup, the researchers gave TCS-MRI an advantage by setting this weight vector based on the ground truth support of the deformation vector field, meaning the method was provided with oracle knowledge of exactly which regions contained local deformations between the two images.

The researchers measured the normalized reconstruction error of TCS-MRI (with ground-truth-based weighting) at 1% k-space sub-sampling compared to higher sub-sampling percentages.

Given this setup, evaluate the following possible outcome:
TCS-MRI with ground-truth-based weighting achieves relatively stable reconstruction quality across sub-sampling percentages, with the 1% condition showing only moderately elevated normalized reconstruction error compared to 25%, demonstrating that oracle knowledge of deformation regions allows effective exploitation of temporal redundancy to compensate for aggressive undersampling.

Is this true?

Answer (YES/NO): NO